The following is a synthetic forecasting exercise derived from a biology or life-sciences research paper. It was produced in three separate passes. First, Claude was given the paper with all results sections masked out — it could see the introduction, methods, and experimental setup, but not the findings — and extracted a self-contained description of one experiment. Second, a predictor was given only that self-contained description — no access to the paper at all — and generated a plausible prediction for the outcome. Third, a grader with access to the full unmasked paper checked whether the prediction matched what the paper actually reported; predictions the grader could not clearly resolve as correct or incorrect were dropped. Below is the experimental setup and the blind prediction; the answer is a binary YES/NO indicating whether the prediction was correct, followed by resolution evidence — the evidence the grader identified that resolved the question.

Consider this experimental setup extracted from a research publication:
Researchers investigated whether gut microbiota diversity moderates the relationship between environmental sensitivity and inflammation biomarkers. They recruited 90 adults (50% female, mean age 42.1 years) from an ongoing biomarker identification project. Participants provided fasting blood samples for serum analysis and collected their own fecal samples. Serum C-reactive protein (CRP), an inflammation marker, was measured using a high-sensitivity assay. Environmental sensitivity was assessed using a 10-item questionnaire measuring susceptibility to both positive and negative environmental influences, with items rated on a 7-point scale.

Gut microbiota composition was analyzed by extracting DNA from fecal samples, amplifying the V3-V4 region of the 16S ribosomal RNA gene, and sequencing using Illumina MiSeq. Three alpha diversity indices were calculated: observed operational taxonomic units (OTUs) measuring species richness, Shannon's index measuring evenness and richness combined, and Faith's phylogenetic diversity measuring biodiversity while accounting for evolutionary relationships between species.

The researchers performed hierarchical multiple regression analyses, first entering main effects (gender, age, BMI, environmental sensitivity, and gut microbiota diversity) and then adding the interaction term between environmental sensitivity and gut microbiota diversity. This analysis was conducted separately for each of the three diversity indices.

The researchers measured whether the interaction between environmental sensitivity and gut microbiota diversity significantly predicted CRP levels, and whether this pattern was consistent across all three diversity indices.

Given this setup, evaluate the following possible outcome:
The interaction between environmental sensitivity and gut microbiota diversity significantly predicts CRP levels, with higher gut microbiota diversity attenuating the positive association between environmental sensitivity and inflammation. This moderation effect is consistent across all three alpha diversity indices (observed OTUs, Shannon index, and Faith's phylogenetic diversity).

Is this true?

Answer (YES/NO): NO